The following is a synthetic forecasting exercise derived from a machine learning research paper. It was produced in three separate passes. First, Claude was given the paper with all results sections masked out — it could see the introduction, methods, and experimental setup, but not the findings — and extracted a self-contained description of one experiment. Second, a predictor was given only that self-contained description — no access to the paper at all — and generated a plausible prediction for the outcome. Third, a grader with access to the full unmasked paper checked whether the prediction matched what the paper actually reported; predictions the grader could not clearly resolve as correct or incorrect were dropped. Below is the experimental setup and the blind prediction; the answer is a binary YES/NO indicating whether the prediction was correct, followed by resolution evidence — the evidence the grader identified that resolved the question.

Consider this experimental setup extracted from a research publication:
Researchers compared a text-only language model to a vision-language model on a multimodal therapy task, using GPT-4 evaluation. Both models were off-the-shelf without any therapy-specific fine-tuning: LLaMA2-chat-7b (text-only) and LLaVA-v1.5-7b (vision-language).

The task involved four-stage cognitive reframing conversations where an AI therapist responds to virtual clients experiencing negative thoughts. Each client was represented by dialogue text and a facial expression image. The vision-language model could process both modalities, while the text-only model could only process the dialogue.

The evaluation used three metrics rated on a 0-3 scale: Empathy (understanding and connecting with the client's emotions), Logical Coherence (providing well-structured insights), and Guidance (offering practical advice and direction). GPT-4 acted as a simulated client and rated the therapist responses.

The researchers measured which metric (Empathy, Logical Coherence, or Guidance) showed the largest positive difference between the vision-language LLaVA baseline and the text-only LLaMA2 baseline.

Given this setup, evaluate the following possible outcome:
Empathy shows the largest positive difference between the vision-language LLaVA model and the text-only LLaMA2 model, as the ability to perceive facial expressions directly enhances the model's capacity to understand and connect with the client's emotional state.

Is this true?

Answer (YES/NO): NO